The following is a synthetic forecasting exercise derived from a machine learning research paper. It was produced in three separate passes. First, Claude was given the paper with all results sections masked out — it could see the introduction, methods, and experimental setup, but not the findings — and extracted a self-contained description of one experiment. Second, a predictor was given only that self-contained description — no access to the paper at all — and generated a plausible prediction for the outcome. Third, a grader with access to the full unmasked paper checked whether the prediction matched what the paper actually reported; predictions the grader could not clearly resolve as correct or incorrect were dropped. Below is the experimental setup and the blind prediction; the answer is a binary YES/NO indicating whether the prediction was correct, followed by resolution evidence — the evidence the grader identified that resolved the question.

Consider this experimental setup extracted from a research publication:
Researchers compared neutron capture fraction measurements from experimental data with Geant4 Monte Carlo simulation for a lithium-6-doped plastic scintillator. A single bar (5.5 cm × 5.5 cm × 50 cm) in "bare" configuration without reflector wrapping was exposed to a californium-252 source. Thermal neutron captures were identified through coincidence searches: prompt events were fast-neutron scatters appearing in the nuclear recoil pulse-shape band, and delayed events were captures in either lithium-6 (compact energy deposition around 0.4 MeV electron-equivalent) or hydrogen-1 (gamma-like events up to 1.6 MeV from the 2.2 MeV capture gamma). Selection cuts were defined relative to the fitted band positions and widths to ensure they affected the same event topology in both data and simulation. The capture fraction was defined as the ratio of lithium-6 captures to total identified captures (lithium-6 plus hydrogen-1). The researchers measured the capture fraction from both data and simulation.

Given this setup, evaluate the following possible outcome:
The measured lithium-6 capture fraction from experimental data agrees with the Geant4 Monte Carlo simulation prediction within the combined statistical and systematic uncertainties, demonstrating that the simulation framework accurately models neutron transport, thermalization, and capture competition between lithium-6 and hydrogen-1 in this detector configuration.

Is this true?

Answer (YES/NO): YES